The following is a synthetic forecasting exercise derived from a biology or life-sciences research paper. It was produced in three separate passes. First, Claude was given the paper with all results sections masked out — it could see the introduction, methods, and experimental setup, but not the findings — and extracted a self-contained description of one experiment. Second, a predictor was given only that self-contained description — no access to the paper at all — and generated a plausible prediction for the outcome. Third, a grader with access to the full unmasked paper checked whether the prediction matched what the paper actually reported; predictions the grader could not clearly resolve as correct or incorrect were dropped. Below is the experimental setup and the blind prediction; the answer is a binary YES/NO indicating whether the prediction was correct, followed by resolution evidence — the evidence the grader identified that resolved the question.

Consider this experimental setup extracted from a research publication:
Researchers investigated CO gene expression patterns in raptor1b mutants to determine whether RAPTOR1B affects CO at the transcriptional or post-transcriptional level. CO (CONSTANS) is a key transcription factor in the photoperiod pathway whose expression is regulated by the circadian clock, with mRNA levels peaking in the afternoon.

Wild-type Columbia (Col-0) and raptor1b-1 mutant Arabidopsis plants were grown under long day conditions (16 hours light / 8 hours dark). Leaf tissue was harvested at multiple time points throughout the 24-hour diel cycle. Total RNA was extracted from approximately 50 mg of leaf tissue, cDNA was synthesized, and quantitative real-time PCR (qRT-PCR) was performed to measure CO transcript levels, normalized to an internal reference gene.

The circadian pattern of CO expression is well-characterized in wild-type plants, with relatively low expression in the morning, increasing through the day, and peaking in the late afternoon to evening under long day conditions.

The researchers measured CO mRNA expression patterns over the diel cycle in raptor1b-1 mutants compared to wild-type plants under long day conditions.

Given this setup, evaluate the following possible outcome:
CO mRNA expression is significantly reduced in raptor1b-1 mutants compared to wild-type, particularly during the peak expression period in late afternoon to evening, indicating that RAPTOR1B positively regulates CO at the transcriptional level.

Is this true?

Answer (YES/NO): NO